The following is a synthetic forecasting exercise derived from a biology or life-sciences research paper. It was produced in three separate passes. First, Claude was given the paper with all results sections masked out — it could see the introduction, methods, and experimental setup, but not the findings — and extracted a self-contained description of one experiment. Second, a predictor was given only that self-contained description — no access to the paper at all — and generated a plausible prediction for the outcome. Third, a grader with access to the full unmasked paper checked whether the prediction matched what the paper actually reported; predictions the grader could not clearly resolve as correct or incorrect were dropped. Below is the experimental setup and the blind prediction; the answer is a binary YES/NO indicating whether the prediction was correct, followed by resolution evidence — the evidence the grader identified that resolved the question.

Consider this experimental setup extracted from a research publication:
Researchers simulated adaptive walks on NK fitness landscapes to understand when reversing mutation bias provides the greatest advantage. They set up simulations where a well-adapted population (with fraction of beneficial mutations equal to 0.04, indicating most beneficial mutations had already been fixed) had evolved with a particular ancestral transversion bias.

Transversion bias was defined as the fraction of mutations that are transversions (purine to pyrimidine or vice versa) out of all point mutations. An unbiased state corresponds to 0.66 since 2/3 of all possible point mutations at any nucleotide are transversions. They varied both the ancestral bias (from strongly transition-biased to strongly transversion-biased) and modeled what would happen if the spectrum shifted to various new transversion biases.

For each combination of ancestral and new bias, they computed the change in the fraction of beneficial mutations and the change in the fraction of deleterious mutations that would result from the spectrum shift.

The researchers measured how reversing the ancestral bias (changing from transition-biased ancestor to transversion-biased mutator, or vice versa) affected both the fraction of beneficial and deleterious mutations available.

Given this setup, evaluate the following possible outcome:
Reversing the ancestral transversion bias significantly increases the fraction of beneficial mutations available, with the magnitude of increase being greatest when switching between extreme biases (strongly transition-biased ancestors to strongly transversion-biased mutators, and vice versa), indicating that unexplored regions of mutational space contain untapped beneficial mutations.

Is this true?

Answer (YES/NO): YES